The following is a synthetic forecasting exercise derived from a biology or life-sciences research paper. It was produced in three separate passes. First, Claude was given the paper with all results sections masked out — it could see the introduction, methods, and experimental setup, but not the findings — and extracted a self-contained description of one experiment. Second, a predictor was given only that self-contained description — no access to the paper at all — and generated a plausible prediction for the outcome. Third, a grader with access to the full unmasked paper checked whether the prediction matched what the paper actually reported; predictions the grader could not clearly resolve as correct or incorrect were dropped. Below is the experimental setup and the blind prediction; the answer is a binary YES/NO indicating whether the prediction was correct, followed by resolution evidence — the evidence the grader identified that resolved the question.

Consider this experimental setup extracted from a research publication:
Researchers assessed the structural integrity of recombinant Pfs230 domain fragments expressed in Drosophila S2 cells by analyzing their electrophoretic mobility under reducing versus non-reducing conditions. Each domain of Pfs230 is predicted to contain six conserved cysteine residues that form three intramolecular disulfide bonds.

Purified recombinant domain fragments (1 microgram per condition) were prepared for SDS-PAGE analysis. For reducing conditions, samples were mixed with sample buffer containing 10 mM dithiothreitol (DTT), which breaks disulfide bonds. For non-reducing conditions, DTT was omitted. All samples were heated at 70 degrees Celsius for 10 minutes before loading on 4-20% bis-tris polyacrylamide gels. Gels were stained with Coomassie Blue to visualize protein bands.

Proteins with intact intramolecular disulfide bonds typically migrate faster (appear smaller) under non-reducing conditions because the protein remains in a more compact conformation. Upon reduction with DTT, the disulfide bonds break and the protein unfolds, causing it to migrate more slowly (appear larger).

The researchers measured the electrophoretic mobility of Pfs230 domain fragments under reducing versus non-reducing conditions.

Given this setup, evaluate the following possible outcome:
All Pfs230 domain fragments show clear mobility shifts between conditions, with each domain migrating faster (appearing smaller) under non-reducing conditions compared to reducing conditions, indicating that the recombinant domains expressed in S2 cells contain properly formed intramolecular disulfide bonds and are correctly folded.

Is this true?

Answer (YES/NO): NO